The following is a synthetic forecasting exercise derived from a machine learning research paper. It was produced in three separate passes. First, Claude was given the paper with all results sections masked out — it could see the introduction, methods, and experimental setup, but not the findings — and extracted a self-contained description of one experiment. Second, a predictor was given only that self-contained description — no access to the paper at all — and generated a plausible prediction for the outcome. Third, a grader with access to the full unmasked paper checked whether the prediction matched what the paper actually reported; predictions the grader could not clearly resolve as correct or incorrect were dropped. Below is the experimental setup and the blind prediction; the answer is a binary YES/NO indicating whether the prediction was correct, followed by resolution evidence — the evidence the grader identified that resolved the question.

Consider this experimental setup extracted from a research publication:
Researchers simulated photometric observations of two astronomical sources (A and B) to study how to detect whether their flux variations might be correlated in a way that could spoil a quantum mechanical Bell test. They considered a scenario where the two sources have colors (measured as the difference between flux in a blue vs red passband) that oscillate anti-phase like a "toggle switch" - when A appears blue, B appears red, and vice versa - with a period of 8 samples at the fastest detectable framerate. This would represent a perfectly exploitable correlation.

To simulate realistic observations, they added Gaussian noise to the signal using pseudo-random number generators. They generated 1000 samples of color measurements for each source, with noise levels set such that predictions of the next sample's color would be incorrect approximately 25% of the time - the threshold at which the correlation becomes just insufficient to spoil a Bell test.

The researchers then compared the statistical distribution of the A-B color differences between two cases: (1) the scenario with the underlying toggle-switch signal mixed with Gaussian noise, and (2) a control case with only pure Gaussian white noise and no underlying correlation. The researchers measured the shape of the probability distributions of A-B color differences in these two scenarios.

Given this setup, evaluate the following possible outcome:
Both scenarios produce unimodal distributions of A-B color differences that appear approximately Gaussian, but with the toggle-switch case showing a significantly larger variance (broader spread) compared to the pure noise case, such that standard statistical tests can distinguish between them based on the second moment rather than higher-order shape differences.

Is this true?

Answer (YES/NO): NO